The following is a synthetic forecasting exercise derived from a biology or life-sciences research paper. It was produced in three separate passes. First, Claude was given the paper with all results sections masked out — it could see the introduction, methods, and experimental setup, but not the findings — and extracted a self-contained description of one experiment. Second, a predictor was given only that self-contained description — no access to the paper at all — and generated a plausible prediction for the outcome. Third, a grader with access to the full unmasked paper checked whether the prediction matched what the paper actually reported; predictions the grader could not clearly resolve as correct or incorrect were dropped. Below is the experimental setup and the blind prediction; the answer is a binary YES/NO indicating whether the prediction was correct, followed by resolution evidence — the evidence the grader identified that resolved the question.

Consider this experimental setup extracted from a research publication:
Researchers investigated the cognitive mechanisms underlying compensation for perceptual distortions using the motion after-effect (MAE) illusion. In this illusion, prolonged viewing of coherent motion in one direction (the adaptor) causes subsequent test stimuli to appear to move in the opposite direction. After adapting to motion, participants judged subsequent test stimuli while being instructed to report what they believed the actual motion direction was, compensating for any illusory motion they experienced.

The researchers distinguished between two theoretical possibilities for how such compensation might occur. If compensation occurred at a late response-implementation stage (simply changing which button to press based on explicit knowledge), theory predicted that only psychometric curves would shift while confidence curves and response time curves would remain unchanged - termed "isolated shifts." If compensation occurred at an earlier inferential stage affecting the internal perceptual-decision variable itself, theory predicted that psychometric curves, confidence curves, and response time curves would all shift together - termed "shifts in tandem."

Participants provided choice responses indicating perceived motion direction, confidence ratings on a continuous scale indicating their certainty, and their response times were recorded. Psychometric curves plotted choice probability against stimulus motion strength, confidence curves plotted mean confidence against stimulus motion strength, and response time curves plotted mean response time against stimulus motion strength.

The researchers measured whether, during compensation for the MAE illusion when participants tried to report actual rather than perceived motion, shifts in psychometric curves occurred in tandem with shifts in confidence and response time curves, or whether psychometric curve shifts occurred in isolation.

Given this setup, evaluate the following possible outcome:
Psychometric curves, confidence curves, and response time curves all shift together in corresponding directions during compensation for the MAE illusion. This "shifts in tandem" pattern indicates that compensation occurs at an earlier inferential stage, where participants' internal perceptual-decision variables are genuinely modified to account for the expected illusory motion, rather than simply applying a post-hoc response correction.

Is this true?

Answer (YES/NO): YES